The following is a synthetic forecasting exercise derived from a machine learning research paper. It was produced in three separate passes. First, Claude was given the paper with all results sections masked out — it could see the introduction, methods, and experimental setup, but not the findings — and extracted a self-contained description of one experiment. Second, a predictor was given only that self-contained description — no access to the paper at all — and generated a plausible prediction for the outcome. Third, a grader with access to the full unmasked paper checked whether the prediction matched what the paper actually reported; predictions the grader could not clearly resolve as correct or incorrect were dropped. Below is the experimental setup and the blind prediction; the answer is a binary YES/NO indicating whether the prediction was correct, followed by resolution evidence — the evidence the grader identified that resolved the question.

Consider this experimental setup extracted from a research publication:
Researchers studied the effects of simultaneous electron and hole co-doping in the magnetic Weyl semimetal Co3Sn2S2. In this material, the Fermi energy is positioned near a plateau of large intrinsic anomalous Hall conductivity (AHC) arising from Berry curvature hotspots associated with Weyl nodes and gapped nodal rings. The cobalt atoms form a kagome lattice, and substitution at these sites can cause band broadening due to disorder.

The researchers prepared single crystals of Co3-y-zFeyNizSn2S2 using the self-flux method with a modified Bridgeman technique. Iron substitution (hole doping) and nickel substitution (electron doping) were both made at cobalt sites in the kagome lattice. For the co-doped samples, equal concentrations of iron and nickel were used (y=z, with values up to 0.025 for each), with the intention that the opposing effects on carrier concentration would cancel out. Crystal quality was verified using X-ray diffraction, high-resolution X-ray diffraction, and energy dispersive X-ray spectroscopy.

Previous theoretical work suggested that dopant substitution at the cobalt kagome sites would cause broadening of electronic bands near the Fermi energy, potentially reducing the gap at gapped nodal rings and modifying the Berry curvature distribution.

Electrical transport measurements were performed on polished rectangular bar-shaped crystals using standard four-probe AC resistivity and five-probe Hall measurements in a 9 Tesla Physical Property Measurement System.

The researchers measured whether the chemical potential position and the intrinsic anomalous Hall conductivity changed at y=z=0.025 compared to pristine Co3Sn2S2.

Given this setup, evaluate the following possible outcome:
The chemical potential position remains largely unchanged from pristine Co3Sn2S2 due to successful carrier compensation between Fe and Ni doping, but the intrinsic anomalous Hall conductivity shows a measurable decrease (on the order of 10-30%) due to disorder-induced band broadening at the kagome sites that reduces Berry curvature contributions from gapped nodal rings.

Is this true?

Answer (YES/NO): NO